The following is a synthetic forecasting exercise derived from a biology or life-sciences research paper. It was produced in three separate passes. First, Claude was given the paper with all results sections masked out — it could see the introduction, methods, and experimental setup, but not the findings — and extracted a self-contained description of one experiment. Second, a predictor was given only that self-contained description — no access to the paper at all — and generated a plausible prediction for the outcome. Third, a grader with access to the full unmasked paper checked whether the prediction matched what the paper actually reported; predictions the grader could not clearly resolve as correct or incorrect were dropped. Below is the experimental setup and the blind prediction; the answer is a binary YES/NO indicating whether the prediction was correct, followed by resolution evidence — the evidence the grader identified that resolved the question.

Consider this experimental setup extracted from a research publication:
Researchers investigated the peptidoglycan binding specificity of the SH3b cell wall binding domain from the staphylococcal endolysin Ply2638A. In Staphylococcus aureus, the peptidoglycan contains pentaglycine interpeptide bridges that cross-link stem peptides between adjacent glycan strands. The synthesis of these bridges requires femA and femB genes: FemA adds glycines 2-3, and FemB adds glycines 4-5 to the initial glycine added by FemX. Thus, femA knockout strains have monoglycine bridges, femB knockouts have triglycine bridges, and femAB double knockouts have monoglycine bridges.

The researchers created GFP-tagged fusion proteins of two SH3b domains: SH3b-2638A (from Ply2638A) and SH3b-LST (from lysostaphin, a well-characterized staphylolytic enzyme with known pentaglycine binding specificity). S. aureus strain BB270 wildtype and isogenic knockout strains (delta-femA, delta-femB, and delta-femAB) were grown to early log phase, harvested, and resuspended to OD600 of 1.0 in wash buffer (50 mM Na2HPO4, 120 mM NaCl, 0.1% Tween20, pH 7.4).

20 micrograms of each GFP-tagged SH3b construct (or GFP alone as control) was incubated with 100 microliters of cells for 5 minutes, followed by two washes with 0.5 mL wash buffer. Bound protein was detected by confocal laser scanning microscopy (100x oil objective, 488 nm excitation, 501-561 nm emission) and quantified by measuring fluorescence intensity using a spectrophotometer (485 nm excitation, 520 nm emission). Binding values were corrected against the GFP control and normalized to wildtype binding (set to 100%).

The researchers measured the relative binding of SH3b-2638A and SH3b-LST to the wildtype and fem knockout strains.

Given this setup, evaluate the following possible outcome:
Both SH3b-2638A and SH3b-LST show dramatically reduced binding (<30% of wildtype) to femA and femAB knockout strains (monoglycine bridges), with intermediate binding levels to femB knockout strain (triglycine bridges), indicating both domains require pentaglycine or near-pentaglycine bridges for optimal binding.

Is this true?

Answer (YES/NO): NO